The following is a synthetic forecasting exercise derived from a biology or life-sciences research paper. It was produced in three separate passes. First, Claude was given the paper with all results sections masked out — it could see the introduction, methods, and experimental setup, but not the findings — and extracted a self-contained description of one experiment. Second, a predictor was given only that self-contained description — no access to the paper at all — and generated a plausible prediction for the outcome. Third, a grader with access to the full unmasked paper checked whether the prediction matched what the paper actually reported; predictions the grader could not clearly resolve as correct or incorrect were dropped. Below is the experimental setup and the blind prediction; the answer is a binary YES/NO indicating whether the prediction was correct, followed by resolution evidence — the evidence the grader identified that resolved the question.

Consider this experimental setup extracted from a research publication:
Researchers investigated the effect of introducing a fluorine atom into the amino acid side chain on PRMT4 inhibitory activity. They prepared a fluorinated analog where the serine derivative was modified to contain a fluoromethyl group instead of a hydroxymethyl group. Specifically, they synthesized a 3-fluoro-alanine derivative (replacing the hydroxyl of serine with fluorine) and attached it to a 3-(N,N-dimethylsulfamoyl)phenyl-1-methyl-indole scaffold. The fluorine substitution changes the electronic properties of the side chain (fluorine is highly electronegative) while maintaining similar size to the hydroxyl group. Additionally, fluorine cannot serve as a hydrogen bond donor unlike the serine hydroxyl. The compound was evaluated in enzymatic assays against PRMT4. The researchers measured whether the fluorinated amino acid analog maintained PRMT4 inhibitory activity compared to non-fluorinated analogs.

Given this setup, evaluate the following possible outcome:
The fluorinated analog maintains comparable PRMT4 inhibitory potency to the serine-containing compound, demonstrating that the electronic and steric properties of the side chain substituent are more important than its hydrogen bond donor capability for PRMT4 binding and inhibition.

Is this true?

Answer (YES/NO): NO